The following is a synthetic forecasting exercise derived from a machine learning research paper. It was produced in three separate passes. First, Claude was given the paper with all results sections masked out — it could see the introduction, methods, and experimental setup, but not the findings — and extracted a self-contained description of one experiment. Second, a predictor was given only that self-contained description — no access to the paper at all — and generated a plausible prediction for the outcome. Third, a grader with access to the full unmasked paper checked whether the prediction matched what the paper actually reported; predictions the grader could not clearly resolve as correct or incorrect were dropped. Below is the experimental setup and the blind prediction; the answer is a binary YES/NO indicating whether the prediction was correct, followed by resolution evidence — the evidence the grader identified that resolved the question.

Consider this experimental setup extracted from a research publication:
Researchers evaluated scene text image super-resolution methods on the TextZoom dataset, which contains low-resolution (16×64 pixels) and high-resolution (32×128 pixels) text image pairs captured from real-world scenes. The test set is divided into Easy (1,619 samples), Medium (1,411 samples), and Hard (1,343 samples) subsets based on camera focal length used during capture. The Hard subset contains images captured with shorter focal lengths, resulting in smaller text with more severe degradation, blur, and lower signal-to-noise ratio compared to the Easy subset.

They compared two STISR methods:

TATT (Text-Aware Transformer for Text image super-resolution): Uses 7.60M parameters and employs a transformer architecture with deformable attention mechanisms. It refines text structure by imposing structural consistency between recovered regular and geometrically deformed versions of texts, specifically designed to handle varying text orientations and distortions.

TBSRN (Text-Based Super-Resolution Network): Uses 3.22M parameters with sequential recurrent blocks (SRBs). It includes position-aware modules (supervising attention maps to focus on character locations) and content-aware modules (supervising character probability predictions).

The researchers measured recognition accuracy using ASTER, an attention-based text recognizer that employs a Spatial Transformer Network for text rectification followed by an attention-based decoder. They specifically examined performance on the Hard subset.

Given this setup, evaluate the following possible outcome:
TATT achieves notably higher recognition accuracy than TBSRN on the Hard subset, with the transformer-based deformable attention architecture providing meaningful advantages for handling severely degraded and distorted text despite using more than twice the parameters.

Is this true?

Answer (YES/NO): YES